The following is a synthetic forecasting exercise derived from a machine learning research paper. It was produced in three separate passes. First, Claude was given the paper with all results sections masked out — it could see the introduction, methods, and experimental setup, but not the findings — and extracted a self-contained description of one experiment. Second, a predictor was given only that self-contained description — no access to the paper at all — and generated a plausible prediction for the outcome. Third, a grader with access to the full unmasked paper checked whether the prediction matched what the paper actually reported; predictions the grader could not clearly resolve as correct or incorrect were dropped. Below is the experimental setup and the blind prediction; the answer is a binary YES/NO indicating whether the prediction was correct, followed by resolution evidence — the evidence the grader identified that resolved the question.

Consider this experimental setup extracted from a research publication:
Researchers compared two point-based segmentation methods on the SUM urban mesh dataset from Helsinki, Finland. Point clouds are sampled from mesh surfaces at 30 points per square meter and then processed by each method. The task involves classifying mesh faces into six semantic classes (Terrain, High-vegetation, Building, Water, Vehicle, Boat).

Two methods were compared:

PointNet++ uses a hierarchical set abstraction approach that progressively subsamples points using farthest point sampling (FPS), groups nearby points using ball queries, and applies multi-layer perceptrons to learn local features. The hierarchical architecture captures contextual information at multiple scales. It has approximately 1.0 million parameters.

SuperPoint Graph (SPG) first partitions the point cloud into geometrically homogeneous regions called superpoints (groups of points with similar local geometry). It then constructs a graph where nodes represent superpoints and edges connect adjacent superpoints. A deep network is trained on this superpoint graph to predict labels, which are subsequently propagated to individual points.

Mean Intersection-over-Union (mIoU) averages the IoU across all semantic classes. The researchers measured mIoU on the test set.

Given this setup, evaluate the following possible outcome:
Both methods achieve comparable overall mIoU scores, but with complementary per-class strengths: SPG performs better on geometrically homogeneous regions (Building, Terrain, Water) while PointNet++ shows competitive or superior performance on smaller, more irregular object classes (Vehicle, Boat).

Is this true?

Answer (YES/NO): NO